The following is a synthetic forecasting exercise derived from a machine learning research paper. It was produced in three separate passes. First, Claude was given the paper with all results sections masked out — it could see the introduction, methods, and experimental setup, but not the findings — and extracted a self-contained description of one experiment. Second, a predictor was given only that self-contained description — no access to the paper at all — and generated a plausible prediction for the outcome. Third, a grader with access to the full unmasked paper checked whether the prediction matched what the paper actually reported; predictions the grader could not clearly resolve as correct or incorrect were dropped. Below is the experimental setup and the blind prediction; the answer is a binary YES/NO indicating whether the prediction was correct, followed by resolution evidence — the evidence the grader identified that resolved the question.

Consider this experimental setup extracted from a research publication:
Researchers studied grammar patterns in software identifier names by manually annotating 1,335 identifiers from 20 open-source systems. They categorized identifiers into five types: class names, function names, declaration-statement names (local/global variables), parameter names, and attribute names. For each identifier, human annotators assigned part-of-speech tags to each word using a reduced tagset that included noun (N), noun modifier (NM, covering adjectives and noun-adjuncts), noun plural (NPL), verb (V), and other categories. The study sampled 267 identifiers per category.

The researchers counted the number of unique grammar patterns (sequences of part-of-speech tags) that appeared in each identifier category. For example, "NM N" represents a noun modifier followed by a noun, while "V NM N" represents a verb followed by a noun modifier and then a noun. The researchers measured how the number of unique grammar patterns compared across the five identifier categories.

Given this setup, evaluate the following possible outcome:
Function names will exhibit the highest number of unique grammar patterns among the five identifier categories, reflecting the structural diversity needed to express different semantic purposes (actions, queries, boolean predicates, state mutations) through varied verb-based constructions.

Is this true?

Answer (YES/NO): YES